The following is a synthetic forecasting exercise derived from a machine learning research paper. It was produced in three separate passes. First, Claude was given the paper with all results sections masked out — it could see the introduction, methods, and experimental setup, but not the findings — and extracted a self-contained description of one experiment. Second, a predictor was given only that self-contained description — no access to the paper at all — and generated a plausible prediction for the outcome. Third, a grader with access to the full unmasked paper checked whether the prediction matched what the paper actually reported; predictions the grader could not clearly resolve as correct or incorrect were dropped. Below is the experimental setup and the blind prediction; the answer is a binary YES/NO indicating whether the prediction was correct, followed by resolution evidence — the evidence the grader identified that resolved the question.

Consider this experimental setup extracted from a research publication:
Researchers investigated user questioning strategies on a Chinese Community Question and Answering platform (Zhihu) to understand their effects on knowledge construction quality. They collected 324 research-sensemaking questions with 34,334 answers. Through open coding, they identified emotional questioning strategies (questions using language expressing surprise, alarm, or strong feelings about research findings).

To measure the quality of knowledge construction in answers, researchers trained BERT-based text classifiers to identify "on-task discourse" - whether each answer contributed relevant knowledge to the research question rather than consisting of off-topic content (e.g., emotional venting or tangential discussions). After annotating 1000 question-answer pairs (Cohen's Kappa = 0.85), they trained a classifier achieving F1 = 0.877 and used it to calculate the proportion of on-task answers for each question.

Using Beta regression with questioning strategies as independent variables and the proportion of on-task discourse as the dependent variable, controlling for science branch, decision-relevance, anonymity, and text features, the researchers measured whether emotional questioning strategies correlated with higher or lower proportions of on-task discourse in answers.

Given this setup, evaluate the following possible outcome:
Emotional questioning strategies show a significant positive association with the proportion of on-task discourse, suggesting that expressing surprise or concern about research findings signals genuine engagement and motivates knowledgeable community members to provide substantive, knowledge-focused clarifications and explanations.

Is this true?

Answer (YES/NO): NO